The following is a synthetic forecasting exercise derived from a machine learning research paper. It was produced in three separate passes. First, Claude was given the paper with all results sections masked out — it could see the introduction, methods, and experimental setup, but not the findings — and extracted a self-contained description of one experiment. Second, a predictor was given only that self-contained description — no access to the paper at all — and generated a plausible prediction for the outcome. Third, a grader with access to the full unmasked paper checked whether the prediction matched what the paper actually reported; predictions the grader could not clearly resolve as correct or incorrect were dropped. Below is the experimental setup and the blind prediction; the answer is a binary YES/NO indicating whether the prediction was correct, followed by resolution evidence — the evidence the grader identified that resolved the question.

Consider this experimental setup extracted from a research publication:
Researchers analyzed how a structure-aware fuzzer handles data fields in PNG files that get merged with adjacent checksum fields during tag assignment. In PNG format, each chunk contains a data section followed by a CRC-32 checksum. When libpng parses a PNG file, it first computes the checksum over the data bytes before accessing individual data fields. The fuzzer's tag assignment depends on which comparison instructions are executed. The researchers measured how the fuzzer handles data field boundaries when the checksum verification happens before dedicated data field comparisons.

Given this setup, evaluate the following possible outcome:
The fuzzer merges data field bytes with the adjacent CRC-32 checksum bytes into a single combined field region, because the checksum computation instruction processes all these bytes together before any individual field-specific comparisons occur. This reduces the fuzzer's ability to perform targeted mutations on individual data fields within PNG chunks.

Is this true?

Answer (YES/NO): NO